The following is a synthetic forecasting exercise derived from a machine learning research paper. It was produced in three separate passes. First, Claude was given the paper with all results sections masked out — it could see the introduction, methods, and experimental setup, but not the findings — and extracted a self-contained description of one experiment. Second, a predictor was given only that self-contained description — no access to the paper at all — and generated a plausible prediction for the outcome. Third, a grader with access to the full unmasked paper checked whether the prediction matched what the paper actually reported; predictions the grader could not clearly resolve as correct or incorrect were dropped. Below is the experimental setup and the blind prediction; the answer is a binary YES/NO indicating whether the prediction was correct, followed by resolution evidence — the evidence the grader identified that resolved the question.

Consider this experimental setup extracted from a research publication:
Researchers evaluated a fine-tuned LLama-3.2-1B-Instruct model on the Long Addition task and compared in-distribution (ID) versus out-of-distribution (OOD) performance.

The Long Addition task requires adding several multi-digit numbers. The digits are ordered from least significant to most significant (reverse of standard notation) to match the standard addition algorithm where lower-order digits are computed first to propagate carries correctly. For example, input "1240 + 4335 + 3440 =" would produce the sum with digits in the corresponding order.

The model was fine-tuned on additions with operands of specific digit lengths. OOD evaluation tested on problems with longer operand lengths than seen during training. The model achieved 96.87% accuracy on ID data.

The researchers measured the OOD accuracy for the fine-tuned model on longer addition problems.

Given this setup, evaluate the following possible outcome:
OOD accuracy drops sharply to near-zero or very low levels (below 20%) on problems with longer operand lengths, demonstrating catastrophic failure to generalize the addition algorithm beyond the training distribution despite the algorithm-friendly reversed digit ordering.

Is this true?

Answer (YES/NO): YES